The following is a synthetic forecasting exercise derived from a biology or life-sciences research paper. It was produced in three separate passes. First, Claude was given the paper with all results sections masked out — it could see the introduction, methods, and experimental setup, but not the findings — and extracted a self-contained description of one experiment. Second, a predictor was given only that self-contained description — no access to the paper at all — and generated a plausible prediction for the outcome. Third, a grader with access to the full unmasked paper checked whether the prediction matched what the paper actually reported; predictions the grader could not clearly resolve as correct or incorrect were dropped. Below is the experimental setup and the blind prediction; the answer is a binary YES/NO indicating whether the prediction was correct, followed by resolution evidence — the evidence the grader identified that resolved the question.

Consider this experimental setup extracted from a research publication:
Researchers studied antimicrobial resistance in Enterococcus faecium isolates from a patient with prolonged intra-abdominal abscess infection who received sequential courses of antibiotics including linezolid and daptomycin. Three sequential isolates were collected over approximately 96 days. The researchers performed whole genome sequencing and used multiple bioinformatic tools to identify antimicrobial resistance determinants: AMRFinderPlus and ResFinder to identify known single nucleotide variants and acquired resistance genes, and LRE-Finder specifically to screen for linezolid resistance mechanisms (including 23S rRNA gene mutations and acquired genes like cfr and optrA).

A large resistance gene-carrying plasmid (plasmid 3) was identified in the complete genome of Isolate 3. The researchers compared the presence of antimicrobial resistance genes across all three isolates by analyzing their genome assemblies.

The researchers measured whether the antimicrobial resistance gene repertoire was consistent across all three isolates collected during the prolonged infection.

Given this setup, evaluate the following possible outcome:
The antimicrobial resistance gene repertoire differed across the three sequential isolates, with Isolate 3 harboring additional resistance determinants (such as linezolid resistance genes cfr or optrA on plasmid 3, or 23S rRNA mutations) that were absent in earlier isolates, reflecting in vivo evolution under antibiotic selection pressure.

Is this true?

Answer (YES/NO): NO